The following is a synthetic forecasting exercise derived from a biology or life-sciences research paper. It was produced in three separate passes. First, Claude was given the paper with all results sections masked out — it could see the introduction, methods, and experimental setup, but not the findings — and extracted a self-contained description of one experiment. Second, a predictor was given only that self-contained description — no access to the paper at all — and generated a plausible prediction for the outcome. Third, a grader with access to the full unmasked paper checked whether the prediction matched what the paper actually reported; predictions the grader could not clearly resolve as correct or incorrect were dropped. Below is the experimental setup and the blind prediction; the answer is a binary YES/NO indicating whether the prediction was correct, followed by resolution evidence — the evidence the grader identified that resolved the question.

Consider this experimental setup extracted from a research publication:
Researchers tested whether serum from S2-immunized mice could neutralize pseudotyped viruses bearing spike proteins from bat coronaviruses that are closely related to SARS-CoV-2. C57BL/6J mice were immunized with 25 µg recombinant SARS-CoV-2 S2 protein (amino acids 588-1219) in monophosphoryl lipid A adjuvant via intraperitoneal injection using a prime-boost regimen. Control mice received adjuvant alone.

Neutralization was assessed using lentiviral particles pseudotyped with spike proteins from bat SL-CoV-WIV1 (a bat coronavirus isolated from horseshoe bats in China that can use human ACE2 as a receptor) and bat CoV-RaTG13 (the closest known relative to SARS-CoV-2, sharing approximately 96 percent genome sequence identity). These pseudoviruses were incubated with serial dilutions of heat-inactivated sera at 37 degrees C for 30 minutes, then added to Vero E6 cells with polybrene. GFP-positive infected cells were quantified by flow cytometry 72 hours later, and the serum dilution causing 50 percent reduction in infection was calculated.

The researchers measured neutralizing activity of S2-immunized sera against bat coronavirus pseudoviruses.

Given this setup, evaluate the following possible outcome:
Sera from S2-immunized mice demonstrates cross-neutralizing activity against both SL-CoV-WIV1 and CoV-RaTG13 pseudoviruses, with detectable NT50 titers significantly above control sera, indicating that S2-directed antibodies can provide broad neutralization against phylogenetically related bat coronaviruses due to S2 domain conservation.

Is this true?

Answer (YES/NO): YES